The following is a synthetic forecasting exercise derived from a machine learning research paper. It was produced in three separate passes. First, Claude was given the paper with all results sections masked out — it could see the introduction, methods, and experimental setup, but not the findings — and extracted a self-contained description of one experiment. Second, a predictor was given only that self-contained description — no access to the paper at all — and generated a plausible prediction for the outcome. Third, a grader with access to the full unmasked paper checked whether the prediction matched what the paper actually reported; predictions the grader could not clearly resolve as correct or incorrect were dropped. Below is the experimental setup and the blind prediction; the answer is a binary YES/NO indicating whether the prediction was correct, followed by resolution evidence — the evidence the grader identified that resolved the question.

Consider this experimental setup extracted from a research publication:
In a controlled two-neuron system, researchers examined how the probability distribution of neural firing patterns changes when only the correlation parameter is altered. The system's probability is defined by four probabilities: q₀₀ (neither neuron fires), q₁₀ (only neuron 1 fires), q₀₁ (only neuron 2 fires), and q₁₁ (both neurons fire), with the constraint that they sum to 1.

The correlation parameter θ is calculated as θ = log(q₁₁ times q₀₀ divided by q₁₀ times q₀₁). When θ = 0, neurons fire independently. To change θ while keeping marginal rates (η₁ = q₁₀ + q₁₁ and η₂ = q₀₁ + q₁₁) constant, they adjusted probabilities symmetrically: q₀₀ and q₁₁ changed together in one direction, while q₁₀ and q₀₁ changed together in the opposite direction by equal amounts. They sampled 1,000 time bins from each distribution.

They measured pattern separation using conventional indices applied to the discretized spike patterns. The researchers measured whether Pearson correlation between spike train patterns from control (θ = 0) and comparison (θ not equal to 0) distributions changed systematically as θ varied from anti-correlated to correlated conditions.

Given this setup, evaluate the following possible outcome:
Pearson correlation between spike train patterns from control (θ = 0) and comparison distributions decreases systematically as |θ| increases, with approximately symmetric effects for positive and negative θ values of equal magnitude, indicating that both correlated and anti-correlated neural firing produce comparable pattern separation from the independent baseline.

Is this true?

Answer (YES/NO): NO